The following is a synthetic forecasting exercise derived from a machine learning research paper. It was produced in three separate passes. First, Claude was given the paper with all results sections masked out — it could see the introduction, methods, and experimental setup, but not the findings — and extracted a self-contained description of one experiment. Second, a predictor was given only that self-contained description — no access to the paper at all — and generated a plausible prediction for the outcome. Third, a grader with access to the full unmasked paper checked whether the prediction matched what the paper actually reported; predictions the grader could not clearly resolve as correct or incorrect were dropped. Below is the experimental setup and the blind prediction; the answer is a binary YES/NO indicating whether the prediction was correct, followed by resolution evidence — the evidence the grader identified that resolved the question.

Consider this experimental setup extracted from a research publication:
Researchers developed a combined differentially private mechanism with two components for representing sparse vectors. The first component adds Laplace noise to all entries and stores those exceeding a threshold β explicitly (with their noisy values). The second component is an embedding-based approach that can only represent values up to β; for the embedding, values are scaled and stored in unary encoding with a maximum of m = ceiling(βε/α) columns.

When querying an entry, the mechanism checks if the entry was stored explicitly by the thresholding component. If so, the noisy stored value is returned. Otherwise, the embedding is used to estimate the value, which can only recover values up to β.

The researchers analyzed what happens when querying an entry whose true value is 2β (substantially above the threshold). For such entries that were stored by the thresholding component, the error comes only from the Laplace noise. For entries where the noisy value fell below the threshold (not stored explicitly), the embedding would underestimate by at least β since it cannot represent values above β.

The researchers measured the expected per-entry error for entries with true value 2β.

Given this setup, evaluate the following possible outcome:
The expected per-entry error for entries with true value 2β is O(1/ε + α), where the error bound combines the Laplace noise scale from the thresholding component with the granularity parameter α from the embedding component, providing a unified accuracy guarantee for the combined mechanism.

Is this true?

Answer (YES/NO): NO